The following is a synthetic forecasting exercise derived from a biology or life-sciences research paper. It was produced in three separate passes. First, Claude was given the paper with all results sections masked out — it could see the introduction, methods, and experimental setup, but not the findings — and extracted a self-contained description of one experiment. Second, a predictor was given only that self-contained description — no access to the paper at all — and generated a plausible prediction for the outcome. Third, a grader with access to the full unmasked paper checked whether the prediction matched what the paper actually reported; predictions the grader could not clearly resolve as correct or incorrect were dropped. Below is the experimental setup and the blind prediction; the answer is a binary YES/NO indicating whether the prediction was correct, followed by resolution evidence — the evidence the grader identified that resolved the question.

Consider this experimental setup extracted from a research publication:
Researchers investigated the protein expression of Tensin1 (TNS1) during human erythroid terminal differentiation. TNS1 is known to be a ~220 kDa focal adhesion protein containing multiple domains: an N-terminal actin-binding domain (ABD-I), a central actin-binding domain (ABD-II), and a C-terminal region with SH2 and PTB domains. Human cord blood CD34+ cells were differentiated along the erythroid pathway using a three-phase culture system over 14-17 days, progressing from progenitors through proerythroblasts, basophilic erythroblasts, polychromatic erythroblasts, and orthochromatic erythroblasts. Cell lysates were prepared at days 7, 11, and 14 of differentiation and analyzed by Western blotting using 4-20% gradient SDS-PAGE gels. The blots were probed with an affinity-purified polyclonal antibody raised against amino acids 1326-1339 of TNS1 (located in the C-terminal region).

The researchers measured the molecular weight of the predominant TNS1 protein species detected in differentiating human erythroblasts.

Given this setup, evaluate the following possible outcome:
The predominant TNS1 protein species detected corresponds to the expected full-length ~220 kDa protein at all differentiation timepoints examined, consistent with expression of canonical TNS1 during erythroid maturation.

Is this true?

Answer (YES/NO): NO